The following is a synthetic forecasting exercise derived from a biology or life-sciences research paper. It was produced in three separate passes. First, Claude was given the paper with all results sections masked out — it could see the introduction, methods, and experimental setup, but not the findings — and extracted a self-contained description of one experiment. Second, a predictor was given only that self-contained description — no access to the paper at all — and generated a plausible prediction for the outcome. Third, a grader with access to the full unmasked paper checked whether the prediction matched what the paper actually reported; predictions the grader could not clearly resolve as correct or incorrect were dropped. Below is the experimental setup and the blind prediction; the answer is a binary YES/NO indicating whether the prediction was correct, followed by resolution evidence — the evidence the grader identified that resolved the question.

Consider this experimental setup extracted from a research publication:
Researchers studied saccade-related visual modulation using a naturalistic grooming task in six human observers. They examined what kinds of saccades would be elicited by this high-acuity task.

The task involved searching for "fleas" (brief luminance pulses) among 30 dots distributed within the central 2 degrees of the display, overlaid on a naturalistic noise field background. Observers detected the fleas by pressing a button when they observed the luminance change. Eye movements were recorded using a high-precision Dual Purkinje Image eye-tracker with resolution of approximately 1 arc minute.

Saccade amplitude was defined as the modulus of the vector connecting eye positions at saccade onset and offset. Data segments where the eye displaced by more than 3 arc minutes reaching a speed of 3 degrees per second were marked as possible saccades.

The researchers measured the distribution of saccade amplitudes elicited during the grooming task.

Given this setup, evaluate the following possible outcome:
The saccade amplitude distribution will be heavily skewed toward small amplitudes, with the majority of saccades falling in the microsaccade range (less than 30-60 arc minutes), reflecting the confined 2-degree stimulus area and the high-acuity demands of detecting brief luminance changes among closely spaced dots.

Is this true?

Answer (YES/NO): YES